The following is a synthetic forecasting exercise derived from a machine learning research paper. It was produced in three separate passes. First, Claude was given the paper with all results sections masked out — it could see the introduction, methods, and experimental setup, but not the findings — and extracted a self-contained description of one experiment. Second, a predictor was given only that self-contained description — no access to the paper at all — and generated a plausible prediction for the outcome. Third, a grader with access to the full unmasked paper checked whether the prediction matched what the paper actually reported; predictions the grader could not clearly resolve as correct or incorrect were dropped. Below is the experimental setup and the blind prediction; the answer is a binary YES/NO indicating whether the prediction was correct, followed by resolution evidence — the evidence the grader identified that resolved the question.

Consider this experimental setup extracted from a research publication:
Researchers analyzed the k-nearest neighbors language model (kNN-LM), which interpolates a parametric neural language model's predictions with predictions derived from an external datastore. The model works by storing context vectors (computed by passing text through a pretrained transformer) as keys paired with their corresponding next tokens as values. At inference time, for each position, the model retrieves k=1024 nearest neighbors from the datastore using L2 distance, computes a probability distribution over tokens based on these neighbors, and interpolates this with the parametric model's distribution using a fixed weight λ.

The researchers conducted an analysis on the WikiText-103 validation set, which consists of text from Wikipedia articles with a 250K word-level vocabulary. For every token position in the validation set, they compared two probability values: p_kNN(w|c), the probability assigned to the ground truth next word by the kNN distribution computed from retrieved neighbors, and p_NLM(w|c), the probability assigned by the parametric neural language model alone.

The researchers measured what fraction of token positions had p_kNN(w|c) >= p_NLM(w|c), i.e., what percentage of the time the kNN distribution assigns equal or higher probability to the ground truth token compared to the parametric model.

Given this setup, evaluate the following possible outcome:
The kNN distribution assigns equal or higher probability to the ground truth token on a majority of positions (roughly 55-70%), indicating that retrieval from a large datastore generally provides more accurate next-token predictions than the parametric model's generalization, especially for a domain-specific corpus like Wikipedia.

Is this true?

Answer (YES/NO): NO